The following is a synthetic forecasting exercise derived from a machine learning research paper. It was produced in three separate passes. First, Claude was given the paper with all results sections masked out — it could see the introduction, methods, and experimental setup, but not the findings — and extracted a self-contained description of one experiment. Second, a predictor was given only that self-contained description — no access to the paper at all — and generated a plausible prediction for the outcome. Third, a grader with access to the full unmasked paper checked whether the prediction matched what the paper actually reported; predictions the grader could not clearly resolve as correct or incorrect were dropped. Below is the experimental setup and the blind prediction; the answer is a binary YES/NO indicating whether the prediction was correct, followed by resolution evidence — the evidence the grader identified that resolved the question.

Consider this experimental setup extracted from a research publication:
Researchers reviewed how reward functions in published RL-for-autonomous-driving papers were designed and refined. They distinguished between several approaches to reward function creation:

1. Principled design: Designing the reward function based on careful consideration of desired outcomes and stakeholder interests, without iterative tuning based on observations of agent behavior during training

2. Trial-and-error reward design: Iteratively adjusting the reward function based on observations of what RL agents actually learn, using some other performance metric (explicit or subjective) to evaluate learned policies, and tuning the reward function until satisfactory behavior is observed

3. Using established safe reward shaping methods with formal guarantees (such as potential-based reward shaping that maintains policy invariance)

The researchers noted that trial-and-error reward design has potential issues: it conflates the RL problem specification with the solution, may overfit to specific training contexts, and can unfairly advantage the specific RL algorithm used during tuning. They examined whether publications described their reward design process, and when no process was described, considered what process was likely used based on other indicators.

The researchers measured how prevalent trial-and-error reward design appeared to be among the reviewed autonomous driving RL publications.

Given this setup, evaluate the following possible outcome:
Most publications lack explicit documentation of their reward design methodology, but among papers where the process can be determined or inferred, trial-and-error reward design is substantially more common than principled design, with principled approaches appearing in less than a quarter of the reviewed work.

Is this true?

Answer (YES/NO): YES